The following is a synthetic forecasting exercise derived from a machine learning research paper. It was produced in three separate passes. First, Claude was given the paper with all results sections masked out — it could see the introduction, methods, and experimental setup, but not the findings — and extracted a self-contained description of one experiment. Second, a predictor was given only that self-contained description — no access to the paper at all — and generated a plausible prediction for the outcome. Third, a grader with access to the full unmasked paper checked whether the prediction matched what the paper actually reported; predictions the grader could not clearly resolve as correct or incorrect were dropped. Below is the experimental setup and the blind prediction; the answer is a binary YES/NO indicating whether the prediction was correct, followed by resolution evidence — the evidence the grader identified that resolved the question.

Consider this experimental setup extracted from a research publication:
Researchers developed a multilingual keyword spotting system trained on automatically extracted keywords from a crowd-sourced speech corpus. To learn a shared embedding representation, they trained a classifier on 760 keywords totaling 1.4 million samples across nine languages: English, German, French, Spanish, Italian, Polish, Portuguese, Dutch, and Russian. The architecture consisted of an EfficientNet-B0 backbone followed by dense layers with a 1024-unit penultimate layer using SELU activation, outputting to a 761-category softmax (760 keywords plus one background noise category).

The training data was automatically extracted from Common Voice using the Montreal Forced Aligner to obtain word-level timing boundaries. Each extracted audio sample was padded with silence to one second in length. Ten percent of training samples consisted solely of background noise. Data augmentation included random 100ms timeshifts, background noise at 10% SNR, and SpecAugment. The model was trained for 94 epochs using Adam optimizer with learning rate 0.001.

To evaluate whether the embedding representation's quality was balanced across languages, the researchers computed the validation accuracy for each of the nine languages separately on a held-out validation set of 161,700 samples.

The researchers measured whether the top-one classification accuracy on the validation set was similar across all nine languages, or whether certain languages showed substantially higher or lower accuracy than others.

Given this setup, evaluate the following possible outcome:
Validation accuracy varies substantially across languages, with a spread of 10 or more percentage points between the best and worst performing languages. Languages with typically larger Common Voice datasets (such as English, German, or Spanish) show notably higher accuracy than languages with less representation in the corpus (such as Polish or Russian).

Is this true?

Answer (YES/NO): NO